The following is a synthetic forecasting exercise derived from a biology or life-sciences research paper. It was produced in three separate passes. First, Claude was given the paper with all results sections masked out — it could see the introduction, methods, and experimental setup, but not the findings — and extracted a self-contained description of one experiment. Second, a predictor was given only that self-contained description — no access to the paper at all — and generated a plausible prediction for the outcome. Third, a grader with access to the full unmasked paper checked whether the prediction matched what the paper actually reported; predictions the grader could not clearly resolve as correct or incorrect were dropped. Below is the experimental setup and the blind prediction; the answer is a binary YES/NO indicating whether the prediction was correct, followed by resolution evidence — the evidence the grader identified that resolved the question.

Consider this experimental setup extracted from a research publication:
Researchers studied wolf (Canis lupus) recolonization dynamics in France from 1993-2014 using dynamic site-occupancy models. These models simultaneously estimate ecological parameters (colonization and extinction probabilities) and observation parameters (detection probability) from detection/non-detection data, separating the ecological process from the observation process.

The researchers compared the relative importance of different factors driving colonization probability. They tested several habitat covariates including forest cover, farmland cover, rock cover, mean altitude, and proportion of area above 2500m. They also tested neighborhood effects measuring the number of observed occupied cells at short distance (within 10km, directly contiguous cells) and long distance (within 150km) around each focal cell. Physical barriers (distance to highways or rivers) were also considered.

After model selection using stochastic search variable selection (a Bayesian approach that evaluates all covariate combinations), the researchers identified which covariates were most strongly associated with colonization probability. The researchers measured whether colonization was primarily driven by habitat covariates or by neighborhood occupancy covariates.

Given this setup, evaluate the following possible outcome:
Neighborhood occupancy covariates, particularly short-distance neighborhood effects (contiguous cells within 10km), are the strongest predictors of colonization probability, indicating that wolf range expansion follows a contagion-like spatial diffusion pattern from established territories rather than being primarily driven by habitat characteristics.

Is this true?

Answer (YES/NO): NO